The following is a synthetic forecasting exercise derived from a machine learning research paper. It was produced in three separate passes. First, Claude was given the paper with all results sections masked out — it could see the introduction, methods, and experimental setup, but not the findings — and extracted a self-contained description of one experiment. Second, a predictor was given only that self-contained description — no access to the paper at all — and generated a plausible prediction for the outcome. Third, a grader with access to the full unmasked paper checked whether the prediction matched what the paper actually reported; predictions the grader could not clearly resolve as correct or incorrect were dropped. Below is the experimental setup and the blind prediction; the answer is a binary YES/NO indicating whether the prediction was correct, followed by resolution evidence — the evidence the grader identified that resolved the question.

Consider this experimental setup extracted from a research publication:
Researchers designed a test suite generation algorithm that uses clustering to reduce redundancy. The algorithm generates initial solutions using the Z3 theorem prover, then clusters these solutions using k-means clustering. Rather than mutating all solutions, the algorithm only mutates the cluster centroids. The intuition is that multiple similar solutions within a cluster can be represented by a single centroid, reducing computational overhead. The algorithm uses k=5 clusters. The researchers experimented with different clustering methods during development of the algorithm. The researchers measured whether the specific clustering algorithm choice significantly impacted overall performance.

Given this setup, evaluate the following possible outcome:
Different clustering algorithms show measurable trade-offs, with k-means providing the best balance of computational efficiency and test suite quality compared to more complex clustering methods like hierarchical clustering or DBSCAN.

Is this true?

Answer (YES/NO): NO